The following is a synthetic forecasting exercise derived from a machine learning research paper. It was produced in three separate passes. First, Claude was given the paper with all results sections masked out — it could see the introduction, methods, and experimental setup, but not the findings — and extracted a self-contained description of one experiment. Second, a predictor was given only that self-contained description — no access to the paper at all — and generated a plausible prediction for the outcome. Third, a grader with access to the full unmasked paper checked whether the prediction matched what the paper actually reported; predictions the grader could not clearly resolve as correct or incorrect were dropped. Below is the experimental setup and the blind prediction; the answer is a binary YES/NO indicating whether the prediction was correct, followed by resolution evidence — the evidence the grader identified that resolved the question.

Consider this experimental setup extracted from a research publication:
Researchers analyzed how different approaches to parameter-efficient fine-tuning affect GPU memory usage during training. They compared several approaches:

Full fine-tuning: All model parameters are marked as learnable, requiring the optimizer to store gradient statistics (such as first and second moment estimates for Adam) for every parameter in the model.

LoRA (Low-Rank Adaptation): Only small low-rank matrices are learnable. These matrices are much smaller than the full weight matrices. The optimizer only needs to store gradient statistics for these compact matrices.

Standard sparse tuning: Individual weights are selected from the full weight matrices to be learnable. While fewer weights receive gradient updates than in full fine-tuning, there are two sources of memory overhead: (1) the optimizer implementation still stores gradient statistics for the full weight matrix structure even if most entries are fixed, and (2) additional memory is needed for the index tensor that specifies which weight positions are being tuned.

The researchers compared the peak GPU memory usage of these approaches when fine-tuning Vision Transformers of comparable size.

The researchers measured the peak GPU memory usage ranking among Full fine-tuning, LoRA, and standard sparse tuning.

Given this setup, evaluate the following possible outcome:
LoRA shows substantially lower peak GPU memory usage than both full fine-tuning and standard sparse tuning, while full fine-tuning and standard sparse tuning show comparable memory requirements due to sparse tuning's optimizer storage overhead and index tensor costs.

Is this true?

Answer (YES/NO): NO